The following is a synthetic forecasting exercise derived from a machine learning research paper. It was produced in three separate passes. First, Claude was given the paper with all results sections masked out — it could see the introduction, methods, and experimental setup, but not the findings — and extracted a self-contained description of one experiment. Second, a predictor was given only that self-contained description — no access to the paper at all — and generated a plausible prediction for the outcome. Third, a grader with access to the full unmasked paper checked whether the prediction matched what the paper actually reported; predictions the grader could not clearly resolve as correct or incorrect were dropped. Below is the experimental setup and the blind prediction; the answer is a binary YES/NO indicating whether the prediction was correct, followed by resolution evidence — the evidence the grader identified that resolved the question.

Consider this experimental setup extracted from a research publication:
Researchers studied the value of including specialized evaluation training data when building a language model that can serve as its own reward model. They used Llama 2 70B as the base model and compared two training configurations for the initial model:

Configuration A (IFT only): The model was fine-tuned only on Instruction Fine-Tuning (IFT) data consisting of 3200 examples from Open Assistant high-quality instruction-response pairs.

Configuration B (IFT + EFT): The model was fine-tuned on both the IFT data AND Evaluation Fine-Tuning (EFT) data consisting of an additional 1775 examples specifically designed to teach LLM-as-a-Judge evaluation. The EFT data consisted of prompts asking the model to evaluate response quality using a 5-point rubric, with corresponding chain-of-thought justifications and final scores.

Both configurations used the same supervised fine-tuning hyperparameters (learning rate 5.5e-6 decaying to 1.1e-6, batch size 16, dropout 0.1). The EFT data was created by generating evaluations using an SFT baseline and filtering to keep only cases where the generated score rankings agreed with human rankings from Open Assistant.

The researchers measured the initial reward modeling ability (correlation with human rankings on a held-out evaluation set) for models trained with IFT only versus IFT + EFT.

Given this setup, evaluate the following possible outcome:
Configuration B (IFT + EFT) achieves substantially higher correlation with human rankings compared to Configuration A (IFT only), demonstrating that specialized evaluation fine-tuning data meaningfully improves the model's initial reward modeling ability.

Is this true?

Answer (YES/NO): YES